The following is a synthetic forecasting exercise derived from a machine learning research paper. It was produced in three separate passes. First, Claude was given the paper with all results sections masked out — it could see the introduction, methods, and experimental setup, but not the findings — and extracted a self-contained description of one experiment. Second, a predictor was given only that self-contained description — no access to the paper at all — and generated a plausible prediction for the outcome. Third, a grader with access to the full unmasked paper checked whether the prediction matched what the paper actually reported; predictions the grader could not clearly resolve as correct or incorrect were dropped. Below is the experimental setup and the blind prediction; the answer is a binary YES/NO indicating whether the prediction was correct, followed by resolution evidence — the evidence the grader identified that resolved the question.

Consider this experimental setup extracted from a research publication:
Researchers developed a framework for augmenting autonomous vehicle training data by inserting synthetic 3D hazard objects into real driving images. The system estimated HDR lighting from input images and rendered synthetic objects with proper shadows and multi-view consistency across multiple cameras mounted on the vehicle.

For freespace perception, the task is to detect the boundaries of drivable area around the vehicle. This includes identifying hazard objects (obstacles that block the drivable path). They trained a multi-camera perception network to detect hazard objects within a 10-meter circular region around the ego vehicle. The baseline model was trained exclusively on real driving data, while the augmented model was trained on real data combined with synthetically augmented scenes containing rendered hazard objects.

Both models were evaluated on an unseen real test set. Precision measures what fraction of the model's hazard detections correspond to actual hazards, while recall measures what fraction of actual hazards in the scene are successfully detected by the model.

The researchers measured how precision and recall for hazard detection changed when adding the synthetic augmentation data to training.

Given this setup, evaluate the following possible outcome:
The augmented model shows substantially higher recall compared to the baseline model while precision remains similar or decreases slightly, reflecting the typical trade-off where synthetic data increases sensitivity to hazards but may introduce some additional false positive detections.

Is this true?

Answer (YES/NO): YES